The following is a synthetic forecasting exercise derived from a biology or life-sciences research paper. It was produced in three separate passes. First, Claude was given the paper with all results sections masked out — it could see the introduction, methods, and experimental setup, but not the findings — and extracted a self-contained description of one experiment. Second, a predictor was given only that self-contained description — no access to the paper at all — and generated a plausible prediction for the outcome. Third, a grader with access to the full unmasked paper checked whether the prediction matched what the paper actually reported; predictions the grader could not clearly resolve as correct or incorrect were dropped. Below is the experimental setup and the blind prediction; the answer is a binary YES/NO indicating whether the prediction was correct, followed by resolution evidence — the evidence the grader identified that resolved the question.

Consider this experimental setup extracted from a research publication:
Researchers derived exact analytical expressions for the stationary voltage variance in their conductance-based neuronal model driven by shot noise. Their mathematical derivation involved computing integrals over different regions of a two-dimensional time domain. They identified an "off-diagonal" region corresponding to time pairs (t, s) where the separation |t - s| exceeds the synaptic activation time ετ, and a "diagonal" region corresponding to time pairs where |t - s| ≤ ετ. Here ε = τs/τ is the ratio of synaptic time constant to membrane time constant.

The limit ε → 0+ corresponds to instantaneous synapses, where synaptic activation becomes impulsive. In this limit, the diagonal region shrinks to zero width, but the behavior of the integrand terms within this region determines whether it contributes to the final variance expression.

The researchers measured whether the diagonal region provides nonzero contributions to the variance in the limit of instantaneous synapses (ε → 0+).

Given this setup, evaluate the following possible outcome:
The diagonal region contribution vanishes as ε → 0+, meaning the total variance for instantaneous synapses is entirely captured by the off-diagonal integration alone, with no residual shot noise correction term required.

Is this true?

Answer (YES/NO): NO